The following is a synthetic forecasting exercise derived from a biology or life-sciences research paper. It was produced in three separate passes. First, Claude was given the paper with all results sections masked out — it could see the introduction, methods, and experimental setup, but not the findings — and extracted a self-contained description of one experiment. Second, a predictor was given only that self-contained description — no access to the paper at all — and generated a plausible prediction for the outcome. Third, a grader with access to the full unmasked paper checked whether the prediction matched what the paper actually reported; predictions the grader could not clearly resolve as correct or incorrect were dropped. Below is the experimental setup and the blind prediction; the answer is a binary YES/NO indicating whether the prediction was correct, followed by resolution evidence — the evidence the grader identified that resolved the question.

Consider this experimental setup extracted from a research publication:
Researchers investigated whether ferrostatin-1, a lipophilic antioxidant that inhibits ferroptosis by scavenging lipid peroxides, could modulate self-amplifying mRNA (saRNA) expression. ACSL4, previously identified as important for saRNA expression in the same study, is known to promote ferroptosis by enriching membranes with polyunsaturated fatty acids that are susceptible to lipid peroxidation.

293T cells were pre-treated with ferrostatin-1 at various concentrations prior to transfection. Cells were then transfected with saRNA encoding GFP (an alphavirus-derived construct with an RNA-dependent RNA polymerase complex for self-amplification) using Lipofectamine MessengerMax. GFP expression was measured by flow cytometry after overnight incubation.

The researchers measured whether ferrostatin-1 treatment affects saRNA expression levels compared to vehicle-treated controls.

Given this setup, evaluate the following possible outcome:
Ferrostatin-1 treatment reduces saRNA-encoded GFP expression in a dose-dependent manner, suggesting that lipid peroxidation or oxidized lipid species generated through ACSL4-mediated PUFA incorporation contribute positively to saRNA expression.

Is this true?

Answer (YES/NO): NO